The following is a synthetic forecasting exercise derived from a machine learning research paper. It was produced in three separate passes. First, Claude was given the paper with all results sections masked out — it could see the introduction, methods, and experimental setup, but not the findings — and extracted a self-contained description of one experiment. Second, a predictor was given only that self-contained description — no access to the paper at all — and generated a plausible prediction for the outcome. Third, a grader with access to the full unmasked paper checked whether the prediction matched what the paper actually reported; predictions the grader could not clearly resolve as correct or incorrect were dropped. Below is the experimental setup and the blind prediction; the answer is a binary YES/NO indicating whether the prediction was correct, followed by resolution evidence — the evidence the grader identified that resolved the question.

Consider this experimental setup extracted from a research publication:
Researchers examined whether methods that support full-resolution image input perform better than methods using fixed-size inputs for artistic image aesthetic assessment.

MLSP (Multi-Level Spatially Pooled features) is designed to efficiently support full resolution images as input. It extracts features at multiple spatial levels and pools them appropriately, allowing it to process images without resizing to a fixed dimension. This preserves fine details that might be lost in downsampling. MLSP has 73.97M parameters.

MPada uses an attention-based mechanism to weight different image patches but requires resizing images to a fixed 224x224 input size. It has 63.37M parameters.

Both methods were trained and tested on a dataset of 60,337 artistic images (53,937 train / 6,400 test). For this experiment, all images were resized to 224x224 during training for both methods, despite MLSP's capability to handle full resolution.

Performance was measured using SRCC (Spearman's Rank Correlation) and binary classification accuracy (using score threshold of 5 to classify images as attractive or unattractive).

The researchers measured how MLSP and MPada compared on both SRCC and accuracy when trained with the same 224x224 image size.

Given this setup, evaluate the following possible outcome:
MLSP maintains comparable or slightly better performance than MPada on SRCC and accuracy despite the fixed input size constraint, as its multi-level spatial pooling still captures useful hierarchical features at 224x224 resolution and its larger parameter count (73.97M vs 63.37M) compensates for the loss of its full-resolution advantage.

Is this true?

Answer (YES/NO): YES